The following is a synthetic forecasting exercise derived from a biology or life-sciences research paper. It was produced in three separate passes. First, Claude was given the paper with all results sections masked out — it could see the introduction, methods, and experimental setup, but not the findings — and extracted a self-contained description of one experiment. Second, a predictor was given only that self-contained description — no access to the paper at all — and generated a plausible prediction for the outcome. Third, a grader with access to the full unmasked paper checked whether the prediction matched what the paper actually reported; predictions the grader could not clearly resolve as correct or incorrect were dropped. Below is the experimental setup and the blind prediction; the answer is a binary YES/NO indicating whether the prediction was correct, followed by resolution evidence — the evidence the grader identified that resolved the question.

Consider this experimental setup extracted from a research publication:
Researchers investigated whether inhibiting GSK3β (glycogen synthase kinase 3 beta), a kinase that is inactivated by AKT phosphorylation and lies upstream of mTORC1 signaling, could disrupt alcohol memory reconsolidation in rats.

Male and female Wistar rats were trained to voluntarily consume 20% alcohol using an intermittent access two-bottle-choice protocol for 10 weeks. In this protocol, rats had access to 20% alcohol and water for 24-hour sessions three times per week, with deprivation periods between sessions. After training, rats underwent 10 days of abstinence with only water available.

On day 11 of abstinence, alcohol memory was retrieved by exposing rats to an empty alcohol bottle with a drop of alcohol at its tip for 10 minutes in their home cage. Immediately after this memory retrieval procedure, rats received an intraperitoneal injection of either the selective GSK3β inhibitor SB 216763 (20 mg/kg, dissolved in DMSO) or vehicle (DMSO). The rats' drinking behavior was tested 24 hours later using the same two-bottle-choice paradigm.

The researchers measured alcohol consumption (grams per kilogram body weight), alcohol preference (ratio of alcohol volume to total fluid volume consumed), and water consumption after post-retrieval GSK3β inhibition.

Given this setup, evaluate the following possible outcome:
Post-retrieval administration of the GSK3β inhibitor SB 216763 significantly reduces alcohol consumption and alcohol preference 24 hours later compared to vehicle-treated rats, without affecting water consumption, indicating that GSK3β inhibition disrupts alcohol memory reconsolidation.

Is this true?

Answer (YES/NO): NO